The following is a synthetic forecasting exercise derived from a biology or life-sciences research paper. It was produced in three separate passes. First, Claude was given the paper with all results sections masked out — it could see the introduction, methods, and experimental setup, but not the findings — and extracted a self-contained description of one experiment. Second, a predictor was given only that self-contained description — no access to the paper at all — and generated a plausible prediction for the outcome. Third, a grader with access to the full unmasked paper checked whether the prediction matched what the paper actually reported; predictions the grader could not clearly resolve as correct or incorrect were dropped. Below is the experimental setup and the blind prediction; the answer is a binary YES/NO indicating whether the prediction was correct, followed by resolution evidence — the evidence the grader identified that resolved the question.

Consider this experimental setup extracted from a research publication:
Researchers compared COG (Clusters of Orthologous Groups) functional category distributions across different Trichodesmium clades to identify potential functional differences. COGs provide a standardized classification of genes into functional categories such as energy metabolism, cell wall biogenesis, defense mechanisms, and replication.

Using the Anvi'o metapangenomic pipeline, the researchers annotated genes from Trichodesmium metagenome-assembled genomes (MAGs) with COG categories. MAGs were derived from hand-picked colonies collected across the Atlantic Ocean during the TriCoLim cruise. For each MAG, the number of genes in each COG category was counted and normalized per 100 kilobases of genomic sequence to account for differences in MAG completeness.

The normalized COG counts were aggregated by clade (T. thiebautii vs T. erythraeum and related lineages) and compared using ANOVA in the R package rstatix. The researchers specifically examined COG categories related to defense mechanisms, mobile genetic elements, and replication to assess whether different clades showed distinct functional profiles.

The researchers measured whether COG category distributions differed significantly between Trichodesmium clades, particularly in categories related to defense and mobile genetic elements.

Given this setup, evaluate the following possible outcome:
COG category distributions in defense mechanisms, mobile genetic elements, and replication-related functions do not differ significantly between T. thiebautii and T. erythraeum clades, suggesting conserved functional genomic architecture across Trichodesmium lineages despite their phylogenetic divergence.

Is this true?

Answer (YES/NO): NO